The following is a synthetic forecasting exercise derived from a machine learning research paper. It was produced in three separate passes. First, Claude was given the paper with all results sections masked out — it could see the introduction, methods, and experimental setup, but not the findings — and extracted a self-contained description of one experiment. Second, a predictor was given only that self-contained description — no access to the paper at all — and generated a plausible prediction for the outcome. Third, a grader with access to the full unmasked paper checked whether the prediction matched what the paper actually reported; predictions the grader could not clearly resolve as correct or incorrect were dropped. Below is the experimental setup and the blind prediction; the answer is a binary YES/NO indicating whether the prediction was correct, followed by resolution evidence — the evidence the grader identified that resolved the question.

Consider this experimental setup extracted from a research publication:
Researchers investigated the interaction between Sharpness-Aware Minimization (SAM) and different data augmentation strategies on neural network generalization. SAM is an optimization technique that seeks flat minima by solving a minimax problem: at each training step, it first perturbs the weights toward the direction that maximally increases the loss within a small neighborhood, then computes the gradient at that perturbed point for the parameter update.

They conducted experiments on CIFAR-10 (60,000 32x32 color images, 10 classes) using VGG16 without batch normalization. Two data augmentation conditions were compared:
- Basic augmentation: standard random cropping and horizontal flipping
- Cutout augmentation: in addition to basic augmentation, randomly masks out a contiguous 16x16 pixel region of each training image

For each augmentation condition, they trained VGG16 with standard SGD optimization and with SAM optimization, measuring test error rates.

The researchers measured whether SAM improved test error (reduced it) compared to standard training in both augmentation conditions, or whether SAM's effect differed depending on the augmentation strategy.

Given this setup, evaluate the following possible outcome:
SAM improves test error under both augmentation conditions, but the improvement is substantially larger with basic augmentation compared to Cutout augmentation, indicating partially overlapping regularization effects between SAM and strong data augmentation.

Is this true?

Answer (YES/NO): NO